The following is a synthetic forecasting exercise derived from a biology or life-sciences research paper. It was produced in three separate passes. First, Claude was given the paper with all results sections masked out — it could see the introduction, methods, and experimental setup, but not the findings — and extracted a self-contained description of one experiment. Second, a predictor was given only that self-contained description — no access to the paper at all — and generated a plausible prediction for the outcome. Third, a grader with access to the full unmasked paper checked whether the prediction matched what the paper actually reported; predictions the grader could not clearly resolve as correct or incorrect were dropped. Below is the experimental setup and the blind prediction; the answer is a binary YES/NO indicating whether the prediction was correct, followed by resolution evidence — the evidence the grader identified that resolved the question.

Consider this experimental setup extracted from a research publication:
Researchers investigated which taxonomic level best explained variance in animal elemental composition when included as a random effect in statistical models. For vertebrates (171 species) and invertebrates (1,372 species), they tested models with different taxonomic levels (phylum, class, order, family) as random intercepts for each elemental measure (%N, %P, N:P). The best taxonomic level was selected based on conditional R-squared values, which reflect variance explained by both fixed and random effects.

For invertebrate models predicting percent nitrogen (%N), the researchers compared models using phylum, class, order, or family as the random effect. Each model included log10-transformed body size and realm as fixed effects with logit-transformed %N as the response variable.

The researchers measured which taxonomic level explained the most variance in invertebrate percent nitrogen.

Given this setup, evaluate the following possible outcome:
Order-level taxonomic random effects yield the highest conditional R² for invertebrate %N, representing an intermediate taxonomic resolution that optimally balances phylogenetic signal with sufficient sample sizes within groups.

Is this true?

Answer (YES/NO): NO